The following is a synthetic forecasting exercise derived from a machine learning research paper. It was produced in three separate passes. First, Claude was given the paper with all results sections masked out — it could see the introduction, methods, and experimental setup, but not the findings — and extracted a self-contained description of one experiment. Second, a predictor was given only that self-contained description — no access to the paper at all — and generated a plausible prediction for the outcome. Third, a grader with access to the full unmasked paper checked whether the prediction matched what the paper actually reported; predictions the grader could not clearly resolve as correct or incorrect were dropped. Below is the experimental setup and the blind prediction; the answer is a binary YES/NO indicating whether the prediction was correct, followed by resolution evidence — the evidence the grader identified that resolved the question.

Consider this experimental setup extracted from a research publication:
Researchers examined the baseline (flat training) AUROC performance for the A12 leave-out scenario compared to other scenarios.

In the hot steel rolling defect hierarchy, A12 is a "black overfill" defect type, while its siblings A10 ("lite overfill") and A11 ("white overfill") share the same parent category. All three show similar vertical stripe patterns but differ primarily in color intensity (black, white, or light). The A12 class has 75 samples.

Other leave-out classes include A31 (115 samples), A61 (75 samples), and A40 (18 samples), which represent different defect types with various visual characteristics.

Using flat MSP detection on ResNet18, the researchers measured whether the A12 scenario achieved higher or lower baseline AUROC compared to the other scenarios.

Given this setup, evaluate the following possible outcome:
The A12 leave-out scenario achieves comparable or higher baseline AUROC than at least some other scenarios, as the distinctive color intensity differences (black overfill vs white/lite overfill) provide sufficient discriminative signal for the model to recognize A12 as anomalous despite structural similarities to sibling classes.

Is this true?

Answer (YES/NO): YES